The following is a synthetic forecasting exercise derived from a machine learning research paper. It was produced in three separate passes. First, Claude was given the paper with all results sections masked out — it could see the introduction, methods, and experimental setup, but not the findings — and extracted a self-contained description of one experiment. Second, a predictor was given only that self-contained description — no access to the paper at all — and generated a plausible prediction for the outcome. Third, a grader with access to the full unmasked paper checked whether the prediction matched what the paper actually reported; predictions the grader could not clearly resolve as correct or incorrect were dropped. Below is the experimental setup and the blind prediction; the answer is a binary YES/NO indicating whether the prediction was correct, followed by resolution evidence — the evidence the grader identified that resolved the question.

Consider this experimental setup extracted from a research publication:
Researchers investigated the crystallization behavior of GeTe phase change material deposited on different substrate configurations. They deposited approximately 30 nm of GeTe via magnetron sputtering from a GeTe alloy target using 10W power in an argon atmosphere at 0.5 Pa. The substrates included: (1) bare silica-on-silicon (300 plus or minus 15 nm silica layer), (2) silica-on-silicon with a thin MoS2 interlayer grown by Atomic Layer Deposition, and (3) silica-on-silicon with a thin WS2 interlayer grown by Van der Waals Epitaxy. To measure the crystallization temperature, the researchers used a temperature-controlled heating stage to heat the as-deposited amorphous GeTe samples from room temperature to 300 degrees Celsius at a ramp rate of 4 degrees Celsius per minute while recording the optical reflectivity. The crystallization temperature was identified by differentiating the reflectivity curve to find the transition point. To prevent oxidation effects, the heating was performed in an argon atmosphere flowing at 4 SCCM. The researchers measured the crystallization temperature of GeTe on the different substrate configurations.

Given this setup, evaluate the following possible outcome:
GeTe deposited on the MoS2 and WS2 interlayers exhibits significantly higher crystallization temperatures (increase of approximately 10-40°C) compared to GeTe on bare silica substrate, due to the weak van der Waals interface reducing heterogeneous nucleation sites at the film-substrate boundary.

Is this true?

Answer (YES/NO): NO